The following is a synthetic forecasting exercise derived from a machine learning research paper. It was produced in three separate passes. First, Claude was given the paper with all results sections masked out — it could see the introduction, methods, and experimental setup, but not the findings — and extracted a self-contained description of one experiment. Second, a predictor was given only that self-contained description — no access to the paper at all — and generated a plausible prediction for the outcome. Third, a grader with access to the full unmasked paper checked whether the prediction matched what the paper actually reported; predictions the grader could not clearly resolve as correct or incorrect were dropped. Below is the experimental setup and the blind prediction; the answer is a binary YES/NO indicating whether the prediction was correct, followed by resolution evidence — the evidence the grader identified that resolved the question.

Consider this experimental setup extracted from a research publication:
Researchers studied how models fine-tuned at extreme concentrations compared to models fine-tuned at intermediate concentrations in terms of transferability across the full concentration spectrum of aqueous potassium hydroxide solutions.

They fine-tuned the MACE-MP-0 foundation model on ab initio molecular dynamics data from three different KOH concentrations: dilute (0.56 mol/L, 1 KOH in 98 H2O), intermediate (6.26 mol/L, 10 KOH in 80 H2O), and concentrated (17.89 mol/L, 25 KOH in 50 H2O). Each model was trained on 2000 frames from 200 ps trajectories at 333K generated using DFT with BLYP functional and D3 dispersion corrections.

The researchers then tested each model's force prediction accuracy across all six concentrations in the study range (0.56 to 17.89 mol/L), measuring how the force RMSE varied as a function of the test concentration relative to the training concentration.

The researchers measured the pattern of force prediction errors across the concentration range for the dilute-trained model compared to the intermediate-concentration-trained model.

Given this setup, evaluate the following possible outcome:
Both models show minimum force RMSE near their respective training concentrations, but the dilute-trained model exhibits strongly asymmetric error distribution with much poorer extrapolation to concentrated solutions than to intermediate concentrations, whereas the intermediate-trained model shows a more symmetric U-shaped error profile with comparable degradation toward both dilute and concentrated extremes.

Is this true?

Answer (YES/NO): NO